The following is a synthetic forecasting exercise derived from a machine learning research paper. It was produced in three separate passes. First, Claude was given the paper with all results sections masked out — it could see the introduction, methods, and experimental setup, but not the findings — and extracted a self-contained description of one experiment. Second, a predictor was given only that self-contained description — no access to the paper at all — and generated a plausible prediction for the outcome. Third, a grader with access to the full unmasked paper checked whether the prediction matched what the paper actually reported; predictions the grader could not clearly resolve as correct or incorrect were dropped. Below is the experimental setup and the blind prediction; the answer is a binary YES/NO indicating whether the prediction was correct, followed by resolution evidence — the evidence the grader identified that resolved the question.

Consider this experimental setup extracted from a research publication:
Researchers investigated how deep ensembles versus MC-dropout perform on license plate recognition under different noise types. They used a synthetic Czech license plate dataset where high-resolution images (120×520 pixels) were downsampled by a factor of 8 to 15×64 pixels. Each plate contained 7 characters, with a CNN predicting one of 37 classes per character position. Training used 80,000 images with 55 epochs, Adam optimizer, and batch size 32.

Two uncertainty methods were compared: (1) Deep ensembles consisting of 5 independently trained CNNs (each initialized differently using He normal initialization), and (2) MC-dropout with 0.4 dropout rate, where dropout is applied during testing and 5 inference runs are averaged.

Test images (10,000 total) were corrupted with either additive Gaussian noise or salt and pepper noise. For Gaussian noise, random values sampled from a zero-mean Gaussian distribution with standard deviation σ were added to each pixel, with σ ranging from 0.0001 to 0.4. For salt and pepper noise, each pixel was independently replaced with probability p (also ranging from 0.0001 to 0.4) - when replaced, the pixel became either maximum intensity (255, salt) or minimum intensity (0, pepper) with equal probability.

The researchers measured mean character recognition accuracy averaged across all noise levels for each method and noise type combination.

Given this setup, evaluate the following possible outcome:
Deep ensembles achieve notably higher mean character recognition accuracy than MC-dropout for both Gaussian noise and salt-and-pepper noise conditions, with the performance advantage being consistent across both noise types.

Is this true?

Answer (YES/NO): NO